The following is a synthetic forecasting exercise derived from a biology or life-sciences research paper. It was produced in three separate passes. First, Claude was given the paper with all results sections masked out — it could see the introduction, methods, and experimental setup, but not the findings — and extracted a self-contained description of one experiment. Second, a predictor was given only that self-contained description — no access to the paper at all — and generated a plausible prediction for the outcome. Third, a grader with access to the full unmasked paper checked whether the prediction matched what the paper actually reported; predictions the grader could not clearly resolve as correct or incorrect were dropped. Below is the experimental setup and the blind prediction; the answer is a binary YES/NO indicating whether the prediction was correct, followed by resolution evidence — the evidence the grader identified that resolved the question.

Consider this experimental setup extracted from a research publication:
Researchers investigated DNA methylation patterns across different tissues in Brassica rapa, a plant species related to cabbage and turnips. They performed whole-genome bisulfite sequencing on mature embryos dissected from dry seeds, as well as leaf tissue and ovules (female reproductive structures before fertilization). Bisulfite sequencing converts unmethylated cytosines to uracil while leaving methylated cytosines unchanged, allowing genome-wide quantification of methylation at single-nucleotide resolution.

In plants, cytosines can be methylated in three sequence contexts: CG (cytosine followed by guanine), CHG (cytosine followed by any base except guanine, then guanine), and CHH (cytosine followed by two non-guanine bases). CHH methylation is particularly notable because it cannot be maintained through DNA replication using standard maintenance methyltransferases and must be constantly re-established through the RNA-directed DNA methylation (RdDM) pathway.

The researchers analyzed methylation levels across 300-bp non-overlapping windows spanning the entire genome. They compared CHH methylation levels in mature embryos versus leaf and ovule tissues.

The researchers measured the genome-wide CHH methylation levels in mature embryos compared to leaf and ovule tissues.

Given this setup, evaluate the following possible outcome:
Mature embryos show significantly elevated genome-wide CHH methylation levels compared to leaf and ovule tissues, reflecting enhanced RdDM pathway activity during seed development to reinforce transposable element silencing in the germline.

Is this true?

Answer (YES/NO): YES